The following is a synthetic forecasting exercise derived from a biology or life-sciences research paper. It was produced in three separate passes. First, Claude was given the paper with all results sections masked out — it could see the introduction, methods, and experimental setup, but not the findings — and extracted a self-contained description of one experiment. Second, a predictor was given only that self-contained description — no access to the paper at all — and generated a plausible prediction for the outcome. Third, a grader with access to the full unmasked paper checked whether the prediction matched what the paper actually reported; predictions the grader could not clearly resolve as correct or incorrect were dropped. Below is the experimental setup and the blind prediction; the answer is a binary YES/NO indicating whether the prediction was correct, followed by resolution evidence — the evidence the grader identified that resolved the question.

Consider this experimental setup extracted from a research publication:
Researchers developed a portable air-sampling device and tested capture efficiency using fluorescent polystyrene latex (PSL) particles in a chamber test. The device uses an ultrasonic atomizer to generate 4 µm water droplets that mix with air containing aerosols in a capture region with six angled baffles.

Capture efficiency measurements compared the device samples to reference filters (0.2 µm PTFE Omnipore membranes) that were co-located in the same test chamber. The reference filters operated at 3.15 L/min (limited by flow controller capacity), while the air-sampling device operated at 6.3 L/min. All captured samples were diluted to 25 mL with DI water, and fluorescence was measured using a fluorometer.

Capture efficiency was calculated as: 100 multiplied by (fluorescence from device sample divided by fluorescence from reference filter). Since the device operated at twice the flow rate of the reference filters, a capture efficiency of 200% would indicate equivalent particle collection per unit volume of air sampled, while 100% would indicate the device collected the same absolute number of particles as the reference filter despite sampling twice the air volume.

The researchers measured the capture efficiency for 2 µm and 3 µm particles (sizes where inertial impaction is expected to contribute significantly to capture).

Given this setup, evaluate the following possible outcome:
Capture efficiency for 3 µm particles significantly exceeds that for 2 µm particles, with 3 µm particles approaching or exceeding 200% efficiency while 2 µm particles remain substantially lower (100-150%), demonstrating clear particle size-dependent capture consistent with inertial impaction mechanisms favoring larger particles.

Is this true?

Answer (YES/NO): NO